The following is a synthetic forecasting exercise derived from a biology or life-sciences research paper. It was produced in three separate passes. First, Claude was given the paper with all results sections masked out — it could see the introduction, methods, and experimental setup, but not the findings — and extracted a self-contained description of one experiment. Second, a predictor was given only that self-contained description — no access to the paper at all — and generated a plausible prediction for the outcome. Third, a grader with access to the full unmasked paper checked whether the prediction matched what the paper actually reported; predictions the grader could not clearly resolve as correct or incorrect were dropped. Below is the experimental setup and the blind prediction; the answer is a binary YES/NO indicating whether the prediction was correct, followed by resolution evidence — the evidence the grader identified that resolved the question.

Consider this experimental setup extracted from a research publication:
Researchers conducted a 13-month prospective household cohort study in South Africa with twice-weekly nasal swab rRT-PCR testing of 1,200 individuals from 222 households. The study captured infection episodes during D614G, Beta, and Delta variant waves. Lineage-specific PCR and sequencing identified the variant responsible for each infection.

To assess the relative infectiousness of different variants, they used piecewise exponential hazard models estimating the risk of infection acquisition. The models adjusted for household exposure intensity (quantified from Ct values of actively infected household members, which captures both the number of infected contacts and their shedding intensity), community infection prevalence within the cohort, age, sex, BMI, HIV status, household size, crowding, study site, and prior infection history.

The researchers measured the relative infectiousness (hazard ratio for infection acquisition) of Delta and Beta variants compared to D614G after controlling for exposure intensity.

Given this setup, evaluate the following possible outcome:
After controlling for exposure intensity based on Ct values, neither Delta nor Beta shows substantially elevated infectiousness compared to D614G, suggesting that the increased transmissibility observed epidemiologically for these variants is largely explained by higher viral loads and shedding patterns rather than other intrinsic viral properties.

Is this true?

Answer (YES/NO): NO